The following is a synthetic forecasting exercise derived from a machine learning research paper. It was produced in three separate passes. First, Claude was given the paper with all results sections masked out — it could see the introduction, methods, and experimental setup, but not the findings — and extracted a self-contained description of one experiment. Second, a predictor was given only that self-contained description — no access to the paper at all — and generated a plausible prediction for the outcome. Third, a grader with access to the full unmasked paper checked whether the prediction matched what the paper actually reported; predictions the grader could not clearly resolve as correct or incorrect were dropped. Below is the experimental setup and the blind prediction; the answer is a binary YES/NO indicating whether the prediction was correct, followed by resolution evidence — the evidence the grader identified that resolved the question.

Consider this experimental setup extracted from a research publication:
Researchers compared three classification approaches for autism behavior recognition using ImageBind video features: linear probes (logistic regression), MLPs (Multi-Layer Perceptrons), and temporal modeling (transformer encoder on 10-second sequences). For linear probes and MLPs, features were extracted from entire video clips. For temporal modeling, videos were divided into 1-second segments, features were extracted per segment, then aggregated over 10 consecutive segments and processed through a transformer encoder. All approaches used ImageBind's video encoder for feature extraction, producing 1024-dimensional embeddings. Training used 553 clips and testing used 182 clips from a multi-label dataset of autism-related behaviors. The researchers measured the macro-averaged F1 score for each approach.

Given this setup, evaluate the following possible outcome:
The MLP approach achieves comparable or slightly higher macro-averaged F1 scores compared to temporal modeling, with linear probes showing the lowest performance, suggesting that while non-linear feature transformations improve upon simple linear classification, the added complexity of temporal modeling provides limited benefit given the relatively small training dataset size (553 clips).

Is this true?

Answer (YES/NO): NO